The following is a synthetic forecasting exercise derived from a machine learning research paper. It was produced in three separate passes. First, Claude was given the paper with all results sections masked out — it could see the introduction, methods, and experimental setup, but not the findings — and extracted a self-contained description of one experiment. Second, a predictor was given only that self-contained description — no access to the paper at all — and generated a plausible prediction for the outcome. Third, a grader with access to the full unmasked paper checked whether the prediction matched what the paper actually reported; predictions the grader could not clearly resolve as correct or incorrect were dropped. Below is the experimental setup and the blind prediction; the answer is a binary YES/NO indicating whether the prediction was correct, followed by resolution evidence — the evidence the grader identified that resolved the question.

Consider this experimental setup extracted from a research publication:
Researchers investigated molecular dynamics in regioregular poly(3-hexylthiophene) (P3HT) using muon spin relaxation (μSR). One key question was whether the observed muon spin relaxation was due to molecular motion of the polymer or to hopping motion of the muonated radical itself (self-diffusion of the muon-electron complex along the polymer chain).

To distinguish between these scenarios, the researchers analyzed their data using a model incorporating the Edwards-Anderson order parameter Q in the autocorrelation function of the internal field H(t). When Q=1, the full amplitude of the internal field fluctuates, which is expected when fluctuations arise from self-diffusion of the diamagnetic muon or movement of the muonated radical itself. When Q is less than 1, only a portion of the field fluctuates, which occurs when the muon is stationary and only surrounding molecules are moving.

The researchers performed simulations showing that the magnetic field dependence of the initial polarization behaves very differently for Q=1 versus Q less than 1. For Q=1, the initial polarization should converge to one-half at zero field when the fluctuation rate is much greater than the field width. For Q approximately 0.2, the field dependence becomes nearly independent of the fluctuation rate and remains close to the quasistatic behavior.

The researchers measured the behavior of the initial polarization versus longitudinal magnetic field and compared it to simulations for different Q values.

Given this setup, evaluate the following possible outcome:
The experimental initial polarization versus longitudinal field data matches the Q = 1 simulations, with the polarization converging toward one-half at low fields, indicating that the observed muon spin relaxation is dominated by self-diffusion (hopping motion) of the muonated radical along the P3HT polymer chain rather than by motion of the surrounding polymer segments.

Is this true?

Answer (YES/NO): NO